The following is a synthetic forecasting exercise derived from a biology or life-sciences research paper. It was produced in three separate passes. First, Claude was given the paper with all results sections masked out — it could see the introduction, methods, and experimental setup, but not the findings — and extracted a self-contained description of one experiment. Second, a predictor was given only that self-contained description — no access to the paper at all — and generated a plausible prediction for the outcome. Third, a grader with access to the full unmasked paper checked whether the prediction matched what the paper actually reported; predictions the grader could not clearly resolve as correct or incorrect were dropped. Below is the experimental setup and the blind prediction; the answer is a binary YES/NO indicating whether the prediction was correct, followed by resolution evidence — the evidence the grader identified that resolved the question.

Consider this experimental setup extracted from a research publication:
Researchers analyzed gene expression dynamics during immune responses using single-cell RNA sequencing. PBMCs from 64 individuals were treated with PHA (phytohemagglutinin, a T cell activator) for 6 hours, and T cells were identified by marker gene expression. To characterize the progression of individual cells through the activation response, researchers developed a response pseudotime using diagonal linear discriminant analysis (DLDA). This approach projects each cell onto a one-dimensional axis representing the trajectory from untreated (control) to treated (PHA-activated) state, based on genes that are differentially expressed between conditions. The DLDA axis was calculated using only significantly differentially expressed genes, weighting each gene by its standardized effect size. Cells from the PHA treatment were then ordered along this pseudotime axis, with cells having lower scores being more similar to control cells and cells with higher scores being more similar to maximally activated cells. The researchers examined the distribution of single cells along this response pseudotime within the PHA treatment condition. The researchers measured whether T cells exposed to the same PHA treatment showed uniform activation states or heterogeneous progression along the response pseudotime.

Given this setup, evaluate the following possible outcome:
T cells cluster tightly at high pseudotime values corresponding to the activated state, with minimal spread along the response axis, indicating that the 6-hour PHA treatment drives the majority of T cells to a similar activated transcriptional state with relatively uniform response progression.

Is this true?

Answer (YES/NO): NO